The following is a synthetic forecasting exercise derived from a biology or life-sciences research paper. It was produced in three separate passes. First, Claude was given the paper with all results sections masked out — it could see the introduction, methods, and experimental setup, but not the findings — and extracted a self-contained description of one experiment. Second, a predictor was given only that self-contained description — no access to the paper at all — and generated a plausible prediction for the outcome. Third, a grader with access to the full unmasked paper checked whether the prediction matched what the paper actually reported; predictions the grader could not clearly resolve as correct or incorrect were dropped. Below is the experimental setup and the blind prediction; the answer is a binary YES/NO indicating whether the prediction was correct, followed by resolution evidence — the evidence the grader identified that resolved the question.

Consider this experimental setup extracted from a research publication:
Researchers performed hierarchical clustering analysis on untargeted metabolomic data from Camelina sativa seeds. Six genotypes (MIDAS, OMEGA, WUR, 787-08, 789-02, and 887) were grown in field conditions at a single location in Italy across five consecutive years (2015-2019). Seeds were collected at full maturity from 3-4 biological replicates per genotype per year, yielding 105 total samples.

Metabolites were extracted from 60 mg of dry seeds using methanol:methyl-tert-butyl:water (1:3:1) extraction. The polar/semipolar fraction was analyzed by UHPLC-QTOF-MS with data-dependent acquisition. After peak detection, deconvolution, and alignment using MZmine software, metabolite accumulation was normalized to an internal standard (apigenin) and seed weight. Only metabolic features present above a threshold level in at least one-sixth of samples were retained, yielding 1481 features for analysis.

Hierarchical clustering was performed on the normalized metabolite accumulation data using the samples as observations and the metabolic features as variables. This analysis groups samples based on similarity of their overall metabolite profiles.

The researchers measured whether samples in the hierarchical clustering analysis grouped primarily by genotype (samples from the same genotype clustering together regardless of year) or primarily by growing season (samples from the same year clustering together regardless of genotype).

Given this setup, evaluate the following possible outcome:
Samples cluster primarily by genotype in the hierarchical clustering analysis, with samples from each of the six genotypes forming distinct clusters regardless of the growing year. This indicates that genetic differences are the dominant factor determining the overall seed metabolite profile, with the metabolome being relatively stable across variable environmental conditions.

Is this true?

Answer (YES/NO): NO